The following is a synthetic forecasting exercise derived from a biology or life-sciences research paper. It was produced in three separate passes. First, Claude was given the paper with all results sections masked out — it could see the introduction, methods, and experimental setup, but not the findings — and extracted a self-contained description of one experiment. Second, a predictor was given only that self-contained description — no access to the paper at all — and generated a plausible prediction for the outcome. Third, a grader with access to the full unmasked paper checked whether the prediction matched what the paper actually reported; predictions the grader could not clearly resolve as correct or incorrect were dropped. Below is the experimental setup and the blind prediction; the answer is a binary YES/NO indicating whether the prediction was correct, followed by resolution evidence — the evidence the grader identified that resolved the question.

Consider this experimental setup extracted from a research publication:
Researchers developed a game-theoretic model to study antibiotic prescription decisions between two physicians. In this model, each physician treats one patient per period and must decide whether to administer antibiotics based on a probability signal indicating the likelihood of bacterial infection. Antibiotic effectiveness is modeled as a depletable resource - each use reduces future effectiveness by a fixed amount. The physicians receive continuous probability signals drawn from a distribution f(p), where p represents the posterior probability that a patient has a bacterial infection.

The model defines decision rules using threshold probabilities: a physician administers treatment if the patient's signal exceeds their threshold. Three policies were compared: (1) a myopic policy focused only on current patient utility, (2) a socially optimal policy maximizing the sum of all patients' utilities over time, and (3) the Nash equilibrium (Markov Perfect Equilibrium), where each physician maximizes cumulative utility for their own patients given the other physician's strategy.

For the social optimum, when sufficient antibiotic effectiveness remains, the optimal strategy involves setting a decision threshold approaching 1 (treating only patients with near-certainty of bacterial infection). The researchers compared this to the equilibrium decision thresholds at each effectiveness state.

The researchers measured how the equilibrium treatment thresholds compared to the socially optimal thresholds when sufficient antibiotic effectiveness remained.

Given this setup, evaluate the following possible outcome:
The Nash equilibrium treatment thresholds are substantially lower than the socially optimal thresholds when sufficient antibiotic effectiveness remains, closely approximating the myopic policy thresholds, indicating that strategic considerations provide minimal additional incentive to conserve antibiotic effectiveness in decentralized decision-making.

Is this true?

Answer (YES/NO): NO